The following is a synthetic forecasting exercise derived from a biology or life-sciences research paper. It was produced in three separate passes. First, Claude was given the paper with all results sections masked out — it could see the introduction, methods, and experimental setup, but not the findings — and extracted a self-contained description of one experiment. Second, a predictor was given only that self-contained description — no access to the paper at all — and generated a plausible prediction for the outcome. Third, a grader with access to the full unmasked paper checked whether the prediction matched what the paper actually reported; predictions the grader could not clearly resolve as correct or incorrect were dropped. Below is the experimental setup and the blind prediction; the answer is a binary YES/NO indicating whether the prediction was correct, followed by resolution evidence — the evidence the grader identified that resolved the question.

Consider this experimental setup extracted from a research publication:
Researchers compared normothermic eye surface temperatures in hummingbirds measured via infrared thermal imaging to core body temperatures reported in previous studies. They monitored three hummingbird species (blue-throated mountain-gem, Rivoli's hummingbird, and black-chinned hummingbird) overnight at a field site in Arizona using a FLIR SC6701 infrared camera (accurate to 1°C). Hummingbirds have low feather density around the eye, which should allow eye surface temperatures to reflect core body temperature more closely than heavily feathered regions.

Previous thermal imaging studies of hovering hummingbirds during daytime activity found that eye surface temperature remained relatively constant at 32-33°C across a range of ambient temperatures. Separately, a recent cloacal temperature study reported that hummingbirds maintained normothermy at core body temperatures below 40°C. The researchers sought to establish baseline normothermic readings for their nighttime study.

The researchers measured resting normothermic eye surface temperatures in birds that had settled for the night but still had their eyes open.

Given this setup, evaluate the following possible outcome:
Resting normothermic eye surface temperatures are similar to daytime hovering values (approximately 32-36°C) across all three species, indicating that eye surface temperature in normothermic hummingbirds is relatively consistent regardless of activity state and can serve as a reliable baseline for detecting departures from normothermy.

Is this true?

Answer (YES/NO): NO